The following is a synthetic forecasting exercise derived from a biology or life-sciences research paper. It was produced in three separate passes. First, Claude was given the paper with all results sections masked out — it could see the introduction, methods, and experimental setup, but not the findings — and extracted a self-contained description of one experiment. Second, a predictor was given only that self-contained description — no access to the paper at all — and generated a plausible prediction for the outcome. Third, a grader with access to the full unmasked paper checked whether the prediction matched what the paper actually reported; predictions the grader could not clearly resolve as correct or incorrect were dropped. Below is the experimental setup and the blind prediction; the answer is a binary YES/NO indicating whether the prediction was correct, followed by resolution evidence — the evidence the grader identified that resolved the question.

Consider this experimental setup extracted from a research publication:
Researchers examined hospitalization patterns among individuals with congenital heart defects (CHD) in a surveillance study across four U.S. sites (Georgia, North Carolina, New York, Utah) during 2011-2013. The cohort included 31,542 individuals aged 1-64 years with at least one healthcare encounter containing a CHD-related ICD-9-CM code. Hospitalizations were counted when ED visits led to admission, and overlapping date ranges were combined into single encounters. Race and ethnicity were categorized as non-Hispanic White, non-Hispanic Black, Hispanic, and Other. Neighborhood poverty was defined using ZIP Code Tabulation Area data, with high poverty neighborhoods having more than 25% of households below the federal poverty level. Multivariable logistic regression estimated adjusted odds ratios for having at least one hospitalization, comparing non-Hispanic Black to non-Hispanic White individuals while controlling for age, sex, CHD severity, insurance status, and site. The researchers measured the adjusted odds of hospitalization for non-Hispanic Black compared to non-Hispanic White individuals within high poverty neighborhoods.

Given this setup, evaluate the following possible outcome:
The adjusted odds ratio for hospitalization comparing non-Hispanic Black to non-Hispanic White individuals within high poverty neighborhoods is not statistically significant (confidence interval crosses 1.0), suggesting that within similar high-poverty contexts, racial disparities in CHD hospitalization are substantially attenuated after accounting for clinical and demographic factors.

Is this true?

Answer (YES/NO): NO